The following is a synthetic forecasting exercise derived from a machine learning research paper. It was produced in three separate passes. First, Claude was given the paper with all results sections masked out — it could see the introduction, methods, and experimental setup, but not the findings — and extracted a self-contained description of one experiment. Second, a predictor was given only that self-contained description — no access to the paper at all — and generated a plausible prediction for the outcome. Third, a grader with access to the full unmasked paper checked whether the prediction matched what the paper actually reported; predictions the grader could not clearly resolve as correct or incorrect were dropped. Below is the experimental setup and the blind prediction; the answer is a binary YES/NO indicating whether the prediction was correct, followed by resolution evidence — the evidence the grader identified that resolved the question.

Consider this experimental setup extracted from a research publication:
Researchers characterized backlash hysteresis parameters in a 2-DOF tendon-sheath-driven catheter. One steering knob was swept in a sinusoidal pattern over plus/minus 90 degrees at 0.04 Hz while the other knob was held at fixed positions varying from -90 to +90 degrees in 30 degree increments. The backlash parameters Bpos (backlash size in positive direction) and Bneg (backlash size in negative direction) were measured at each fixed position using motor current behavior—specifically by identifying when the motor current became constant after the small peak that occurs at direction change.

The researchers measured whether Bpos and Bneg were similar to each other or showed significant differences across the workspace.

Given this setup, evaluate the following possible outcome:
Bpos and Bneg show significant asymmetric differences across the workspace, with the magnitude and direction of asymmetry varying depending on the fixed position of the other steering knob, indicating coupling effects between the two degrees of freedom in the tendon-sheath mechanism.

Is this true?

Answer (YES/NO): NO